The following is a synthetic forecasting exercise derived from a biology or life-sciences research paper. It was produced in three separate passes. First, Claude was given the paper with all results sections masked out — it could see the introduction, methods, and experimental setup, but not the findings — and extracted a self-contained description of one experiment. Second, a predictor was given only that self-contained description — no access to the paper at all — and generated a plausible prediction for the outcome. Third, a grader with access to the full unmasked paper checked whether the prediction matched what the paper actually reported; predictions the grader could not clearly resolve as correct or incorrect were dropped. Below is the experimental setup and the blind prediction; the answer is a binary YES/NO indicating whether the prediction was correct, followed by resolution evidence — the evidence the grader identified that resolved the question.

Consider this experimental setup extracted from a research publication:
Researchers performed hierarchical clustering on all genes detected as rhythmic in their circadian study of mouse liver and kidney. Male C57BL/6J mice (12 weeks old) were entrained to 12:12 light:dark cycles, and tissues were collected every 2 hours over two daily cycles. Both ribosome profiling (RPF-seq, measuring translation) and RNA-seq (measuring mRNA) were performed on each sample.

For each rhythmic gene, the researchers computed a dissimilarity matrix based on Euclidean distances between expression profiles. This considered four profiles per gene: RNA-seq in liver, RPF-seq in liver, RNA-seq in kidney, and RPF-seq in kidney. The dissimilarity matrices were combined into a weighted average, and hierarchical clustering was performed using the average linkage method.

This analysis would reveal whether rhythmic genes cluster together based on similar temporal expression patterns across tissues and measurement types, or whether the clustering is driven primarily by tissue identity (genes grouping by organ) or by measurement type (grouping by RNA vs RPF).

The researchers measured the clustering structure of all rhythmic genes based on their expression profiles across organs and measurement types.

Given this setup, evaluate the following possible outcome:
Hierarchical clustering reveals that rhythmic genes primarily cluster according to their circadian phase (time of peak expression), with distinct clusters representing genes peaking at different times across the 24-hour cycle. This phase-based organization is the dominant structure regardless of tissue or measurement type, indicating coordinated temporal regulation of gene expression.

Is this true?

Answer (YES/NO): NO